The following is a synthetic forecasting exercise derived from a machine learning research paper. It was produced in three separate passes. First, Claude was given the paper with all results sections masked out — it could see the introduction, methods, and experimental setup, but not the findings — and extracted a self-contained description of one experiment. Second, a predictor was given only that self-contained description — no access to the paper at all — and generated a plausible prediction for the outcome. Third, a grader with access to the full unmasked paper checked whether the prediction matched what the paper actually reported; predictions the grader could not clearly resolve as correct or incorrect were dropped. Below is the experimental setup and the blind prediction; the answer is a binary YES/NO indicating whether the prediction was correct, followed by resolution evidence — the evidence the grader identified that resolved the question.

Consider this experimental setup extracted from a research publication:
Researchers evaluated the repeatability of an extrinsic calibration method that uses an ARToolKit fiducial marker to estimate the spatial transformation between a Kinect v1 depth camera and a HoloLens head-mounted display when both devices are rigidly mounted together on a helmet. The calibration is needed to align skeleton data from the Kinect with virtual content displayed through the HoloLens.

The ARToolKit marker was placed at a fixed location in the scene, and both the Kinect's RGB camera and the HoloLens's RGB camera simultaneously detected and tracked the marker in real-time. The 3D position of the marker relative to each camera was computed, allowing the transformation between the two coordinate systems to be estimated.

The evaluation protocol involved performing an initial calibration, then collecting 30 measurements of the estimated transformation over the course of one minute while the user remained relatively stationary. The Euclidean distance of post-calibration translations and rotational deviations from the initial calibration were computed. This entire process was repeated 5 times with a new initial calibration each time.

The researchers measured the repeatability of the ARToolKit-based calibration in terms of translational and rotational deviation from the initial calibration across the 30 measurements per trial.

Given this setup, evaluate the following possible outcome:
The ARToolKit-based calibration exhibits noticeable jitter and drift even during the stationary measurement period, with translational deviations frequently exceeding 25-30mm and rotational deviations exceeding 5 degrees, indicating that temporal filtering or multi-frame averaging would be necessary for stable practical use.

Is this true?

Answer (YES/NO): NO